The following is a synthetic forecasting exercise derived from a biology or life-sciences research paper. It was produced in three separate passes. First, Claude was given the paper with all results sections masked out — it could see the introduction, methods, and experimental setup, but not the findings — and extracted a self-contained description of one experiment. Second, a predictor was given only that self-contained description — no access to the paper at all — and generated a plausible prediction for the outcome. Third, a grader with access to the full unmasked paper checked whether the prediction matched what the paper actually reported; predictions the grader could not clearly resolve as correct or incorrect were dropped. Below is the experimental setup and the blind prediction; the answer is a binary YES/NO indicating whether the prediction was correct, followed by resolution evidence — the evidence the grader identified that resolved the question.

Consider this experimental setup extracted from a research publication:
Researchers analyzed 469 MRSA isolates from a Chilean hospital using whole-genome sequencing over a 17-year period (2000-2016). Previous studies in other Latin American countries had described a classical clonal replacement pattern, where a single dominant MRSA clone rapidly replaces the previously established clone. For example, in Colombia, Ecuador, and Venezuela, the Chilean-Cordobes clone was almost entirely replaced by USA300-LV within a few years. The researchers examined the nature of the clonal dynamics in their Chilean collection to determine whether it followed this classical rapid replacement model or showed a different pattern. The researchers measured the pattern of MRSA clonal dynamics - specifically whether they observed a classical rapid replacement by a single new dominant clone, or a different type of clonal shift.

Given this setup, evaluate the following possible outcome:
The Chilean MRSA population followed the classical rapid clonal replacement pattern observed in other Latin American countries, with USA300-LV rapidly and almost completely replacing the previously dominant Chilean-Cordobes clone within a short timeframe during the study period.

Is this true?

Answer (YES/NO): NO